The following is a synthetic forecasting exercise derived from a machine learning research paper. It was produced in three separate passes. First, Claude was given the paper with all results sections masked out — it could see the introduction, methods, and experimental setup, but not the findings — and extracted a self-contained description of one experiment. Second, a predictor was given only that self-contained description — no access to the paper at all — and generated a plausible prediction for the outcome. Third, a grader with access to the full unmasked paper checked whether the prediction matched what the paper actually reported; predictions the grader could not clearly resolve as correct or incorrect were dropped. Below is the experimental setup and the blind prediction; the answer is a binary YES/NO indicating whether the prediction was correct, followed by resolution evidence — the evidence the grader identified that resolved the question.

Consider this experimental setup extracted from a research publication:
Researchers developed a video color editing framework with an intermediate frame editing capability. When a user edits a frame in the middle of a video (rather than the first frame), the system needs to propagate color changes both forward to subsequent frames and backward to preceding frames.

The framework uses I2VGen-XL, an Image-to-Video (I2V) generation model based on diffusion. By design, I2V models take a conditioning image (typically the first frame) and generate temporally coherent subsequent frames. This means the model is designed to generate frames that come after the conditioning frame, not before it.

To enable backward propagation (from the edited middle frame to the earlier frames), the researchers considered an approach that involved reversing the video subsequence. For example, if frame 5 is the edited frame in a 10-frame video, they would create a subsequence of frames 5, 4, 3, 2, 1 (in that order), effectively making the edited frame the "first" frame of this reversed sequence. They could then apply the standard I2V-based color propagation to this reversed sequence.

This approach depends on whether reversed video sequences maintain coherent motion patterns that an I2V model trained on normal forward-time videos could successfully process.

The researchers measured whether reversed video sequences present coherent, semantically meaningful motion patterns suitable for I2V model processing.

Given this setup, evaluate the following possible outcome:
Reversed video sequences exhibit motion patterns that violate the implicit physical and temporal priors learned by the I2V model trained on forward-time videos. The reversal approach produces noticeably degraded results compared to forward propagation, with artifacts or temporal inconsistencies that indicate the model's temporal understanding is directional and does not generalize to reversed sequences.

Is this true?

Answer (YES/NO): NO